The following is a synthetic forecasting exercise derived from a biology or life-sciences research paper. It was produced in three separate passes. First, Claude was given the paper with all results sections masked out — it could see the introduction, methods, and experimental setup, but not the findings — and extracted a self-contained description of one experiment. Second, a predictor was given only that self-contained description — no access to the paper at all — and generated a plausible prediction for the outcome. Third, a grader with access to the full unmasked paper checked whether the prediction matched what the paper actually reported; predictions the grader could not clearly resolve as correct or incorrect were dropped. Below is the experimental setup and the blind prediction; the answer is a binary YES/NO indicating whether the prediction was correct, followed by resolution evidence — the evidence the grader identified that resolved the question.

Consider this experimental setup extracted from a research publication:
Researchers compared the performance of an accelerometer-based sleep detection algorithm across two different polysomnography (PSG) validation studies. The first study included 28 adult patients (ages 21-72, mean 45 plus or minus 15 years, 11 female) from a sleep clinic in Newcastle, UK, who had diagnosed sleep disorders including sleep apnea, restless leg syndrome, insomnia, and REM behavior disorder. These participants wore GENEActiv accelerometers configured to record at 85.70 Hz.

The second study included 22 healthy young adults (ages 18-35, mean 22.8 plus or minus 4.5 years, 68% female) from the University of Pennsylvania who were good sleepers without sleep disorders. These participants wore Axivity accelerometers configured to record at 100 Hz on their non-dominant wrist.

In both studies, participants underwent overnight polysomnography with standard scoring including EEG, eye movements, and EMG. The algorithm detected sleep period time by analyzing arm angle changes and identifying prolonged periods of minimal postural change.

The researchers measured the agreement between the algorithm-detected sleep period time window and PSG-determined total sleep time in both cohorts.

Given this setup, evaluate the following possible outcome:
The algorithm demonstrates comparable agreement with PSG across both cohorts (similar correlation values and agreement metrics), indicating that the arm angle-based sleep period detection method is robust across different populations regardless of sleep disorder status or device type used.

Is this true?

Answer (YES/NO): NO